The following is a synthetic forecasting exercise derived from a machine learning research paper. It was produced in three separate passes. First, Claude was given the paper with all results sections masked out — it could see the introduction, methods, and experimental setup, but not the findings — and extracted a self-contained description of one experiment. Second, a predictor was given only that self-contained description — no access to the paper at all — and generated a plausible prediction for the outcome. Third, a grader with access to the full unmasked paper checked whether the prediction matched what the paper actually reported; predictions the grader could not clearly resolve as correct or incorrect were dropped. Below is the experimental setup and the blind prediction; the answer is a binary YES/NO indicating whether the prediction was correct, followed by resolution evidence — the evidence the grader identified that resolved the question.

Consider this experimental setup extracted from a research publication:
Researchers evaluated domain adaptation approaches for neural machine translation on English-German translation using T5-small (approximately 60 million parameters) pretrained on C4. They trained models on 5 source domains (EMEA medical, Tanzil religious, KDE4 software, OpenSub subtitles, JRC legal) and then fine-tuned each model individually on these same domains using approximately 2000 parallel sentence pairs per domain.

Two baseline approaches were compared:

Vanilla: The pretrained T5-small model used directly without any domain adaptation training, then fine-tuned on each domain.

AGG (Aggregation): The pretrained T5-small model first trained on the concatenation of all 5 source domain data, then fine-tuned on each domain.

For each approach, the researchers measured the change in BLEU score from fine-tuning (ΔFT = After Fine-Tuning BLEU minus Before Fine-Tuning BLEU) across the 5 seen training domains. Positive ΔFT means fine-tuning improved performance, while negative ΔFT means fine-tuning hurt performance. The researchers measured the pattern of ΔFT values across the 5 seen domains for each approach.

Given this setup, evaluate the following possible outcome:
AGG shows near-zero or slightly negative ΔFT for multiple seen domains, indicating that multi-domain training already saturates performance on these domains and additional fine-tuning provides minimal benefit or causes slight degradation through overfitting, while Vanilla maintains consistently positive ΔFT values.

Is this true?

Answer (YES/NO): YES